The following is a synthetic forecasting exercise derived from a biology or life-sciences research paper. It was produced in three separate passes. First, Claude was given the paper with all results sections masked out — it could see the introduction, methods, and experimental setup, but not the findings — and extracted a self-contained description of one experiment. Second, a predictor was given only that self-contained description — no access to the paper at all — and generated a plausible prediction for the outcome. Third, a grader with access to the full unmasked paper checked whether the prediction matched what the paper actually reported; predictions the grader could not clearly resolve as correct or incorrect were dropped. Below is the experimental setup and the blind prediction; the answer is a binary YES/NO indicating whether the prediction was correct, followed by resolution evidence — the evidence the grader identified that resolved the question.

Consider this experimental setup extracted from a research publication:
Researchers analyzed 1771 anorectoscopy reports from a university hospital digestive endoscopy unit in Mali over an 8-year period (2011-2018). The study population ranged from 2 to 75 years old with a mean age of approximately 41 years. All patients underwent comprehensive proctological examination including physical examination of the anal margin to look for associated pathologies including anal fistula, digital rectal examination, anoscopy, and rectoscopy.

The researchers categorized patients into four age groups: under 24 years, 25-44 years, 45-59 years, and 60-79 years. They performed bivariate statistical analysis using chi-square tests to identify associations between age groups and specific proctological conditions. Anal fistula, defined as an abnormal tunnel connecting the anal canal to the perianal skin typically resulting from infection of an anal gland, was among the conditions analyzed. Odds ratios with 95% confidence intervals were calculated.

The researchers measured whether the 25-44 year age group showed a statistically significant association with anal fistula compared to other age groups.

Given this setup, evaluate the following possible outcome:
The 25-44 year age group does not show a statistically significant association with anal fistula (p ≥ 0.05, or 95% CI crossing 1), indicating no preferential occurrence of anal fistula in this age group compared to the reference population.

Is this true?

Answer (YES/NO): NO